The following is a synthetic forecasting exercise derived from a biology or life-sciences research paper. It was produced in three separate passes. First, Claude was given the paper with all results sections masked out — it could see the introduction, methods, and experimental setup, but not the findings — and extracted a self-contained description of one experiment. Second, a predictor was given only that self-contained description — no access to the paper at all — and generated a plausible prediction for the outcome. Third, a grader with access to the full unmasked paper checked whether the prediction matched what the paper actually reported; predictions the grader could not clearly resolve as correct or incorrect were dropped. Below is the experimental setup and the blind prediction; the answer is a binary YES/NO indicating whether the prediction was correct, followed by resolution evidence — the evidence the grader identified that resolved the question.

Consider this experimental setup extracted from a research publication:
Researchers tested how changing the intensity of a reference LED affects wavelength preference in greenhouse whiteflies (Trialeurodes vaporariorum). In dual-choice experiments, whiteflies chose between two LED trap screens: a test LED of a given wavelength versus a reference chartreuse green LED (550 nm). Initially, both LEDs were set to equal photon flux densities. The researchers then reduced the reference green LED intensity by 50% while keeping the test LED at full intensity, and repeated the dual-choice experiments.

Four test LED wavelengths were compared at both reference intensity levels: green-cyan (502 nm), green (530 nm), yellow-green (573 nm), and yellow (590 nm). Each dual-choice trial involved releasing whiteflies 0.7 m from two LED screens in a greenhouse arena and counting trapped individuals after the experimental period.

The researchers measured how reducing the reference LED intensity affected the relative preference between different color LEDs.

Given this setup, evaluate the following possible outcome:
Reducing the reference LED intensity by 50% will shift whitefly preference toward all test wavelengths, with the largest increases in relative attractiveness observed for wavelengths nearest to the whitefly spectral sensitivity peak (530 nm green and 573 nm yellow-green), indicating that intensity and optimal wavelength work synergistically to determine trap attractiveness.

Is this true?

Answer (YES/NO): NO